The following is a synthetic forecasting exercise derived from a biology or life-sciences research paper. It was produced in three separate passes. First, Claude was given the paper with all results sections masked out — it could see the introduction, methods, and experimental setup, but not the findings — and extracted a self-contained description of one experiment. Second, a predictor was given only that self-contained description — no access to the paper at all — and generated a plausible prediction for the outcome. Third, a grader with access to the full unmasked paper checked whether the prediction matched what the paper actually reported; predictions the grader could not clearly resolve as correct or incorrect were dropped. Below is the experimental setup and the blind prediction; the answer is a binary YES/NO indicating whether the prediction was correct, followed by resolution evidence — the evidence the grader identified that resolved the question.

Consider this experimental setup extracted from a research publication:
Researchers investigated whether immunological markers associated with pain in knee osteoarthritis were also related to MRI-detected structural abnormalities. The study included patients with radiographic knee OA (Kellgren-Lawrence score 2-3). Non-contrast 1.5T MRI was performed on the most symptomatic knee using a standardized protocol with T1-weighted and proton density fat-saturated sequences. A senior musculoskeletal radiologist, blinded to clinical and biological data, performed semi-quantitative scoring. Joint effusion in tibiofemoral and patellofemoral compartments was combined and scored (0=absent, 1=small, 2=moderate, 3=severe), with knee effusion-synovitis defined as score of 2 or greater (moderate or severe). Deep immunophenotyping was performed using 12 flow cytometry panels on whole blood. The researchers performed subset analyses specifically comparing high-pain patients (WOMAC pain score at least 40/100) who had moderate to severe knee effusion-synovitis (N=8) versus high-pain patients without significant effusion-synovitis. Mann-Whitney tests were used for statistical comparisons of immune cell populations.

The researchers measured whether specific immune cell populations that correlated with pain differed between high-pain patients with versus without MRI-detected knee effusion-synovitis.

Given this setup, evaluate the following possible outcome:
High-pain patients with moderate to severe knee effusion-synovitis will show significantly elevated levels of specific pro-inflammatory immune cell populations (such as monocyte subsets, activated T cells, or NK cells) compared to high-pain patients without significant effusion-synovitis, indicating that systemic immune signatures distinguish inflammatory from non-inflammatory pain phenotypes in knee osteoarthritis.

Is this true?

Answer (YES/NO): NO